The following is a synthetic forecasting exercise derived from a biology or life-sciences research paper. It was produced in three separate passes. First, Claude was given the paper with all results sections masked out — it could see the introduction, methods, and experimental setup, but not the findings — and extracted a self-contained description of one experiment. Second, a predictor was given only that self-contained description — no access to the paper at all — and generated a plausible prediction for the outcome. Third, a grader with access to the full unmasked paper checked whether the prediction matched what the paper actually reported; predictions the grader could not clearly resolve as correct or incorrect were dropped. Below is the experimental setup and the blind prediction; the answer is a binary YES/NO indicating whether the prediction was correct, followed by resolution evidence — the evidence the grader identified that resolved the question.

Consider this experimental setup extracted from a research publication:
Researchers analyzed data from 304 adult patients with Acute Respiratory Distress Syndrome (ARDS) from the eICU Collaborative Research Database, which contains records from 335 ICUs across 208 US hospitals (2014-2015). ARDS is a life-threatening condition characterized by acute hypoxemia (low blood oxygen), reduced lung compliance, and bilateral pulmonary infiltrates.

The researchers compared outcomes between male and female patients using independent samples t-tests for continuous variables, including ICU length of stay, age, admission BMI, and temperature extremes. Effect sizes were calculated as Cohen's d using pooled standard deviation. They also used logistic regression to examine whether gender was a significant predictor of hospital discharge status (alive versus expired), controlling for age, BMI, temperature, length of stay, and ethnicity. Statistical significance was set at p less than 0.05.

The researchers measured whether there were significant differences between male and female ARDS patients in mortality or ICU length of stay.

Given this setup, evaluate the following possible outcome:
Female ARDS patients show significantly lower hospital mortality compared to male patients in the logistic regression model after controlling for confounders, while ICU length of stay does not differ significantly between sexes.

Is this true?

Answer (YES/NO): NO